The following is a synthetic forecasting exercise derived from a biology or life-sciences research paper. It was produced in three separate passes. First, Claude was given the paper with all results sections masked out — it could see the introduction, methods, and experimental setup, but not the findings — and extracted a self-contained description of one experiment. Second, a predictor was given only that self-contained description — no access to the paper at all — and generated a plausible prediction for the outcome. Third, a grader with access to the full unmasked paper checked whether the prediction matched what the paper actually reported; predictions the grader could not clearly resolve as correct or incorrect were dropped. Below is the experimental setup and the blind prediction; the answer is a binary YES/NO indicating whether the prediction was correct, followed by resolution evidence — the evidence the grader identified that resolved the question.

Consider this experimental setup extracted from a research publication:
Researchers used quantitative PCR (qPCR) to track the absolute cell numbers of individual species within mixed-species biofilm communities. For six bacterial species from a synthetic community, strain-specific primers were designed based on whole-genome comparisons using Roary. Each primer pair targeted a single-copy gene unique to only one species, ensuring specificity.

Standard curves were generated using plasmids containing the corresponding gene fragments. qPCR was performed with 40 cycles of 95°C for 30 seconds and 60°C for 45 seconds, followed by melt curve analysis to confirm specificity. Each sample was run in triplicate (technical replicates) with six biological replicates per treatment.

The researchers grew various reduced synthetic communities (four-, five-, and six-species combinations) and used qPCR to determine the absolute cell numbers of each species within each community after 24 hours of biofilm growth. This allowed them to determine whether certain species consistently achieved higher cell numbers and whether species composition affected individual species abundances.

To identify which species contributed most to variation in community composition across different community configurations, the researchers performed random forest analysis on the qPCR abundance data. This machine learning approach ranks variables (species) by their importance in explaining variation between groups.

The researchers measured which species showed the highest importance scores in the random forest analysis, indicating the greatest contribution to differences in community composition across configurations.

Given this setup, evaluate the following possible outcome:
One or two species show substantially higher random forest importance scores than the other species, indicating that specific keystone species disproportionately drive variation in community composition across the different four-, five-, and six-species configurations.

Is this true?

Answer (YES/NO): YES